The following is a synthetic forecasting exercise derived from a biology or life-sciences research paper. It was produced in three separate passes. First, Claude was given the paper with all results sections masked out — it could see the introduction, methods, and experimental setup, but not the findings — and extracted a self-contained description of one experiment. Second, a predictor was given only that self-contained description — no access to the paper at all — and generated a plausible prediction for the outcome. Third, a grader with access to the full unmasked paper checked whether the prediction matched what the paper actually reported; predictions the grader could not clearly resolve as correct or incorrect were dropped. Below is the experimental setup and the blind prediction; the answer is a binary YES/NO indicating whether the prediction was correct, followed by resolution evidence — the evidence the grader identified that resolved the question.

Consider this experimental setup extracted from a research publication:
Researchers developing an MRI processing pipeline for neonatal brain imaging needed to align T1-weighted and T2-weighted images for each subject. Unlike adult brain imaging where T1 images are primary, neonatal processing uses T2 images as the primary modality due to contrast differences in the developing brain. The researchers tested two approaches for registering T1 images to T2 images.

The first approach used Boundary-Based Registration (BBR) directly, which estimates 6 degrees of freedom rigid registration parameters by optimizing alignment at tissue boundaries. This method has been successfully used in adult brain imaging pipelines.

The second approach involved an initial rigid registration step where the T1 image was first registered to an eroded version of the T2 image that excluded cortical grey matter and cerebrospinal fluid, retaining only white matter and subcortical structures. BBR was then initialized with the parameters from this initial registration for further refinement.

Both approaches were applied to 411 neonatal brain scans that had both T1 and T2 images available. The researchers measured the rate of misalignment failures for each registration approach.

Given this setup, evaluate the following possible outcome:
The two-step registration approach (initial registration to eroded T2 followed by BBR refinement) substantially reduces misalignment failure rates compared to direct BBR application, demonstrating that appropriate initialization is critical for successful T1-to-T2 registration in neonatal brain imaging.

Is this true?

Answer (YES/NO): YES